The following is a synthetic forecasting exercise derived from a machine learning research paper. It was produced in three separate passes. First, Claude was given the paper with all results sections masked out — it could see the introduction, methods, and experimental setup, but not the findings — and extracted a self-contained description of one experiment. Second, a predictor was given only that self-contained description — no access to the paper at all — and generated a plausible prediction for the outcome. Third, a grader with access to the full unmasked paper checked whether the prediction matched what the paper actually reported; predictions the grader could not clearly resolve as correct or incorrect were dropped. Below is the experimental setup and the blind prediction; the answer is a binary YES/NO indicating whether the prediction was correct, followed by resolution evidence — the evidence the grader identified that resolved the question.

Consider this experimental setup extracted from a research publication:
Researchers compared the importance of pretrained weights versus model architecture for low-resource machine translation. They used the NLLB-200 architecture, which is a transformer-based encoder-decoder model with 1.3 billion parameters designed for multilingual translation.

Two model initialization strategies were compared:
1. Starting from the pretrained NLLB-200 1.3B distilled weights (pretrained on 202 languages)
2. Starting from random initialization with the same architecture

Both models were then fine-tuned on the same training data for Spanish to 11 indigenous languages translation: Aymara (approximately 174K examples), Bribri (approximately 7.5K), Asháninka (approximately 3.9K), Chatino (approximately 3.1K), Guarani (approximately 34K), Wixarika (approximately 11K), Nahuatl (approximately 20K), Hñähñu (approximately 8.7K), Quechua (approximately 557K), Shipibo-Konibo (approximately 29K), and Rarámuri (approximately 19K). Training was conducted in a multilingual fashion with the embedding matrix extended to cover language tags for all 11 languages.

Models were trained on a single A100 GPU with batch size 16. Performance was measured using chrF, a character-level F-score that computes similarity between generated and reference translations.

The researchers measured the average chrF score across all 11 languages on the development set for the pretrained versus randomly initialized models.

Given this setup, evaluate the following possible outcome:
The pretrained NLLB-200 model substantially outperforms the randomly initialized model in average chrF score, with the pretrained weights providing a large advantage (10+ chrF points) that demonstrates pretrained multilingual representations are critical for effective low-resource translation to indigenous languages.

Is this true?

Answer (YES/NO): NO